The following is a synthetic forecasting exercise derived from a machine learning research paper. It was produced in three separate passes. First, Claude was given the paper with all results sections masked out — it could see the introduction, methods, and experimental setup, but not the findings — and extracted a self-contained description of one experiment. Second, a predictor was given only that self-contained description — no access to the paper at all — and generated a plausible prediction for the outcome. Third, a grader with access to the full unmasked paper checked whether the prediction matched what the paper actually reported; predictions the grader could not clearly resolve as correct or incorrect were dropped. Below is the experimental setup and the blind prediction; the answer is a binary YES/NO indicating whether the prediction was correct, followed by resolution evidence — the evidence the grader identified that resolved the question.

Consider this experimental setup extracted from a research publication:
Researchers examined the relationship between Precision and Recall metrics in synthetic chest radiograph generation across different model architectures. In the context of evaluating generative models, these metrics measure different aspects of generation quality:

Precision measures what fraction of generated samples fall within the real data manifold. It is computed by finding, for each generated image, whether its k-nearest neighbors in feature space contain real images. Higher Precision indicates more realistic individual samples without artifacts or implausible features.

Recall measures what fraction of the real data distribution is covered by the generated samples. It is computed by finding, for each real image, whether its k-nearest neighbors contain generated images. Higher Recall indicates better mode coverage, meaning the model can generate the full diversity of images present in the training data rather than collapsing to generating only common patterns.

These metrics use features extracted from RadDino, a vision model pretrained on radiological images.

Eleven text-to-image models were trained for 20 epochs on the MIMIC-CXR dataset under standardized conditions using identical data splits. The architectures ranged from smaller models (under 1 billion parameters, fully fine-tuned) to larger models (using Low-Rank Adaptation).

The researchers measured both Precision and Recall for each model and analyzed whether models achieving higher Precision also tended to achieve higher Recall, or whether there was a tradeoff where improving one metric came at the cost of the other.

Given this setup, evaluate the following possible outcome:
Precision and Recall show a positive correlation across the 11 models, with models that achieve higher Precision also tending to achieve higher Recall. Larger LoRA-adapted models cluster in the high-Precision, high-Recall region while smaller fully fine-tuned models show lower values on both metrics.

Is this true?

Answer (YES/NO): NO